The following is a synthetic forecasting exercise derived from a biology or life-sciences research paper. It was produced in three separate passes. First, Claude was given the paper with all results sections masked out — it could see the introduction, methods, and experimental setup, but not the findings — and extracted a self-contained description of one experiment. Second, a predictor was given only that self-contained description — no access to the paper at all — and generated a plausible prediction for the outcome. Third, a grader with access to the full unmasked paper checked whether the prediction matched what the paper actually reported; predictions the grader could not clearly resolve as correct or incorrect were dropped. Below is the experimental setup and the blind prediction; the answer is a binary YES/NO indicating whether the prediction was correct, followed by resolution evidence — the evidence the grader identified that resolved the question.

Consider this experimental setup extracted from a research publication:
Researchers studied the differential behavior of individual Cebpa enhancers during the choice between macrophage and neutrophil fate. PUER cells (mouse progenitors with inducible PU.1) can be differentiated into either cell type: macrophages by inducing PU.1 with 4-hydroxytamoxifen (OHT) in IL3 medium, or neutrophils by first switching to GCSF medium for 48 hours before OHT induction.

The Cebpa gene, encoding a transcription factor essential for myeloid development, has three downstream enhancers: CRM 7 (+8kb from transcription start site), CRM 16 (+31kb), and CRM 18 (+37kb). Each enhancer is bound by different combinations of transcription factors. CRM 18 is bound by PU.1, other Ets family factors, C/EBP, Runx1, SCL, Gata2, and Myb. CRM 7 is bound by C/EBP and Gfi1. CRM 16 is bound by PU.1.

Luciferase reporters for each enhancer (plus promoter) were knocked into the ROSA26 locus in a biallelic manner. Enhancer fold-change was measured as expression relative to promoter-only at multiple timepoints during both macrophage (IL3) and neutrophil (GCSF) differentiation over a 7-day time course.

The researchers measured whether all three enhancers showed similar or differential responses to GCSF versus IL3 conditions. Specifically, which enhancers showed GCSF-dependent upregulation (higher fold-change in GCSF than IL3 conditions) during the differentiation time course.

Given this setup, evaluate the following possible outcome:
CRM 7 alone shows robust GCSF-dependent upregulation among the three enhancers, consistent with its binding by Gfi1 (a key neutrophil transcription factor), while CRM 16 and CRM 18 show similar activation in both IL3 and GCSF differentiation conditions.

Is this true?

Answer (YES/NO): NO